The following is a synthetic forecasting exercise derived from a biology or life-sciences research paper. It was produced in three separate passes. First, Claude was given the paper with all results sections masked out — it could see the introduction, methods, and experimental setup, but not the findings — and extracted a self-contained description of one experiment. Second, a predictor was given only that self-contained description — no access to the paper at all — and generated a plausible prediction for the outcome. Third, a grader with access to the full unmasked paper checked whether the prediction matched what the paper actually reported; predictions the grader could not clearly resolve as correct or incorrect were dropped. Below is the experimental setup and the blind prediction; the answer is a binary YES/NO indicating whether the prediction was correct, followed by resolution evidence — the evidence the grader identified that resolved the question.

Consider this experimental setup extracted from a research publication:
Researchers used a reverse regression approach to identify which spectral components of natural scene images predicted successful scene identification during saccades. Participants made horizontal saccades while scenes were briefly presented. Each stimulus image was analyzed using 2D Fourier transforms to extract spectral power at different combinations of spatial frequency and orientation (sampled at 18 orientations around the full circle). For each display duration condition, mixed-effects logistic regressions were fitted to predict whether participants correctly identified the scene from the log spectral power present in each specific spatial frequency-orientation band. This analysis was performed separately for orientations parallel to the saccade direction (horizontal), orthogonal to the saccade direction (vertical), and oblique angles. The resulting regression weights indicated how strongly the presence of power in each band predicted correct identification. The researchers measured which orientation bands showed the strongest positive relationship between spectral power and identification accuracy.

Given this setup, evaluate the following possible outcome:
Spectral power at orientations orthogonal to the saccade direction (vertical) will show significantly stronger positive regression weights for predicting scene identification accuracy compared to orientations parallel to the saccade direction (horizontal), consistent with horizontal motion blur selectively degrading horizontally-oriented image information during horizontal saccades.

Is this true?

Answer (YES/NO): NO